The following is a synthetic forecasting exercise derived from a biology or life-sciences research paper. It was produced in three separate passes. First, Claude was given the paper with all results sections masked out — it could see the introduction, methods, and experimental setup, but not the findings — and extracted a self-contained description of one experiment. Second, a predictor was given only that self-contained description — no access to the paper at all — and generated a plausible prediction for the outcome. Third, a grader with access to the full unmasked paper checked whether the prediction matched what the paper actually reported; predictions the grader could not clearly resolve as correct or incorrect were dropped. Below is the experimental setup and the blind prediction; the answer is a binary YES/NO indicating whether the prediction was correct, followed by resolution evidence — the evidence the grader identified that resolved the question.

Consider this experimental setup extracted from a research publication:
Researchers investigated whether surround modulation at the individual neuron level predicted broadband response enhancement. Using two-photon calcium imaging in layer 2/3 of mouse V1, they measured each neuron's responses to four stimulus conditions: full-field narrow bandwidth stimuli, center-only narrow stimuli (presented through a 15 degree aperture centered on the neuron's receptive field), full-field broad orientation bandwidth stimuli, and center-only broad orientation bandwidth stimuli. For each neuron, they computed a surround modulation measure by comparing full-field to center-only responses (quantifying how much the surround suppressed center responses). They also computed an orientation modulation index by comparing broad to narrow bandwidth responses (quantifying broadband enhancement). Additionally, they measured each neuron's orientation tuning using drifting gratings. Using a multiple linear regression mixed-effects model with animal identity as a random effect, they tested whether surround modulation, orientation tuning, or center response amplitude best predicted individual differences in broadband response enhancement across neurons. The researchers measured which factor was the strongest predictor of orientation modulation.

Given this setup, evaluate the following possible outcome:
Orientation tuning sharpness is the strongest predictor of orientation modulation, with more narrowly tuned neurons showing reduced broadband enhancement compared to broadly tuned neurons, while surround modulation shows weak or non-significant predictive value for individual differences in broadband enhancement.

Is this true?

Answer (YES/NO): NO